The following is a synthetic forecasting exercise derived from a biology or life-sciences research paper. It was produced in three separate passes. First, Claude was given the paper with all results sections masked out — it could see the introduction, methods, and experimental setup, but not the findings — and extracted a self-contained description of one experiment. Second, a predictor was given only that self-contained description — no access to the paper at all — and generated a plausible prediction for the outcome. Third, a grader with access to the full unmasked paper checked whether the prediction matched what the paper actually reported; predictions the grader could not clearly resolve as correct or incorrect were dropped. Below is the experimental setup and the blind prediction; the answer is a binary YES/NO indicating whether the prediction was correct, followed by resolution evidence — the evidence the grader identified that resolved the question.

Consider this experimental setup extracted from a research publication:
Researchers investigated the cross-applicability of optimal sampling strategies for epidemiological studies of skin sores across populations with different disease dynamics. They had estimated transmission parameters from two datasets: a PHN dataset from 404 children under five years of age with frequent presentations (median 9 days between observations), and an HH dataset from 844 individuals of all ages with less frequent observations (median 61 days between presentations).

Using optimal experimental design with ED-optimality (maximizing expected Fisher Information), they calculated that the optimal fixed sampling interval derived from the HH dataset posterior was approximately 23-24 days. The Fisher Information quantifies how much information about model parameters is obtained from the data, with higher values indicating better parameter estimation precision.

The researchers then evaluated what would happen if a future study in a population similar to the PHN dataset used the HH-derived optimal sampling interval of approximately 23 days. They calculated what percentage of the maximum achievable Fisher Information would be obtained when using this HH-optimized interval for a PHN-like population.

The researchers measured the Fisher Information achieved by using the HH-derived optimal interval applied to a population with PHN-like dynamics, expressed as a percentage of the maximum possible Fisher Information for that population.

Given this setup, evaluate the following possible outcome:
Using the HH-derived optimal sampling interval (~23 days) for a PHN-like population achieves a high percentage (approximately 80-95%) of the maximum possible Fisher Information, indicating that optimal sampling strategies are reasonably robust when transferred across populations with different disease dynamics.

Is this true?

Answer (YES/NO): NO